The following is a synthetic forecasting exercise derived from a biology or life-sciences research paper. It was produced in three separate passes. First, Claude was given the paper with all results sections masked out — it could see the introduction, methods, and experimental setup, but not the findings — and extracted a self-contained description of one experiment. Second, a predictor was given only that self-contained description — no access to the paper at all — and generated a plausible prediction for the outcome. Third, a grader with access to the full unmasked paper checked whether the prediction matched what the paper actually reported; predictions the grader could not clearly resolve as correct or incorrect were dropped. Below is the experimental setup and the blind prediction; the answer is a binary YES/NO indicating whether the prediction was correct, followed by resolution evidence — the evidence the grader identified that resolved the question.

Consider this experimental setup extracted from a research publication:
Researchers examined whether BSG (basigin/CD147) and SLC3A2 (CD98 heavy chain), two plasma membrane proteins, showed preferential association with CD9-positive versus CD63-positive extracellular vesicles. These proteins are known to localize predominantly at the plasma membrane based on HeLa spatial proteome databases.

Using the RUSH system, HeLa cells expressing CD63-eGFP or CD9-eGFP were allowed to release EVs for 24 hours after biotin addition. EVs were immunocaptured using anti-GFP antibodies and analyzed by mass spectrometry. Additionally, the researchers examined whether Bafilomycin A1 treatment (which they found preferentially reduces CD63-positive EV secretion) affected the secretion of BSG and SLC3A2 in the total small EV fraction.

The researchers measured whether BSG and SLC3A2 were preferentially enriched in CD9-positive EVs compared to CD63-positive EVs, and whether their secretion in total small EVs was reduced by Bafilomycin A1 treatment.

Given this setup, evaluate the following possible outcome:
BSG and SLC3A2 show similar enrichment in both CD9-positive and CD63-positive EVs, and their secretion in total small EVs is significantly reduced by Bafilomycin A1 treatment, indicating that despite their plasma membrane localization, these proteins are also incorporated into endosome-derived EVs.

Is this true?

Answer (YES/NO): NO